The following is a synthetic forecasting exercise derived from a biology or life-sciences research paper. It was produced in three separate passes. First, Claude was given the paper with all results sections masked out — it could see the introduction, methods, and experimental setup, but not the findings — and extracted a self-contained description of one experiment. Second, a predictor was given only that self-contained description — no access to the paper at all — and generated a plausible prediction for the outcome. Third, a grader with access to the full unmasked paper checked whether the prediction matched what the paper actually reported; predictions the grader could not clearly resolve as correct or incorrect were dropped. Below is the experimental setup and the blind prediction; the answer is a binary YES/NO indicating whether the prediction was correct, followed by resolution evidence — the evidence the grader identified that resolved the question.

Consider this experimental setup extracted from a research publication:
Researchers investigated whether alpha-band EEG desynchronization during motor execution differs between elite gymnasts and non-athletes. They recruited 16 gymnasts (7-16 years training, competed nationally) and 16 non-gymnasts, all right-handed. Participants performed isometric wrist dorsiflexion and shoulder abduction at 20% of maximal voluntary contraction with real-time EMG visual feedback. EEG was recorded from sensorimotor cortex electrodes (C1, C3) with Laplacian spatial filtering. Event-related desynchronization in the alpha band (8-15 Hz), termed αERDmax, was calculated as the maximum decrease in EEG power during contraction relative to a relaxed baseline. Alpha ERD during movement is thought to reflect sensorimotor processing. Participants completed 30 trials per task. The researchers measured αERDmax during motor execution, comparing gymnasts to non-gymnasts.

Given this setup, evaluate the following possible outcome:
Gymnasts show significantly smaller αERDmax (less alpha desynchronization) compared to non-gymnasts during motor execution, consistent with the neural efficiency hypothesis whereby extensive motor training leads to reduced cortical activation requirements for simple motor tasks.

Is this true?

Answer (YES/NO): NO